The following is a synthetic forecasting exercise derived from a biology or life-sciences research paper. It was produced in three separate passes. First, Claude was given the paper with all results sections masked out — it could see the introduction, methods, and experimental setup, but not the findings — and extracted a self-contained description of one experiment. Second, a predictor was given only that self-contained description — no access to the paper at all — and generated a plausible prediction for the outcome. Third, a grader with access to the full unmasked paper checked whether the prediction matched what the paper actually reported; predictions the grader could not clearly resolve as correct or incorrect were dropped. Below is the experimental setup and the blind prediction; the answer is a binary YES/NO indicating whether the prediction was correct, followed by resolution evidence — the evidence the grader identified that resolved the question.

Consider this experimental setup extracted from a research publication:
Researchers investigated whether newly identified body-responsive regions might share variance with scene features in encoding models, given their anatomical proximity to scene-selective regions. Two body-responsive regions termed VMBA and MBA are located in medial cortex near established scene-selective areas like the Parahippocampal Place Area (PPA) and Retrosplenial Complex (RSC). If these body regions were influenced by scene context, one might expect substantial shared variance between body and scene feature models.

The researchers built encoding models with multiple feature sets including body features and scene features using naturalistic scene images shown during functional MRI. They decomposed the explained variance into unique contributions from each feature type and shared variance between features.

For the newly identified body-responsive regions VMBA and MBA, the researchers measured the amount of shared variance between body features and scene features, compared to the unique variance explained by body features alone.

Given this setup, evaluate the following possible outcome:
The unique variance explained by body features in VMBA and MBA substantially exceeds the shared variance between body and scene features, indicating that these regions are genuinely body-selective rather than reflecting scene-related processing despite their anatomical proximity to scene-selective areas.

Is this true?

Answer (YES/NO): YES